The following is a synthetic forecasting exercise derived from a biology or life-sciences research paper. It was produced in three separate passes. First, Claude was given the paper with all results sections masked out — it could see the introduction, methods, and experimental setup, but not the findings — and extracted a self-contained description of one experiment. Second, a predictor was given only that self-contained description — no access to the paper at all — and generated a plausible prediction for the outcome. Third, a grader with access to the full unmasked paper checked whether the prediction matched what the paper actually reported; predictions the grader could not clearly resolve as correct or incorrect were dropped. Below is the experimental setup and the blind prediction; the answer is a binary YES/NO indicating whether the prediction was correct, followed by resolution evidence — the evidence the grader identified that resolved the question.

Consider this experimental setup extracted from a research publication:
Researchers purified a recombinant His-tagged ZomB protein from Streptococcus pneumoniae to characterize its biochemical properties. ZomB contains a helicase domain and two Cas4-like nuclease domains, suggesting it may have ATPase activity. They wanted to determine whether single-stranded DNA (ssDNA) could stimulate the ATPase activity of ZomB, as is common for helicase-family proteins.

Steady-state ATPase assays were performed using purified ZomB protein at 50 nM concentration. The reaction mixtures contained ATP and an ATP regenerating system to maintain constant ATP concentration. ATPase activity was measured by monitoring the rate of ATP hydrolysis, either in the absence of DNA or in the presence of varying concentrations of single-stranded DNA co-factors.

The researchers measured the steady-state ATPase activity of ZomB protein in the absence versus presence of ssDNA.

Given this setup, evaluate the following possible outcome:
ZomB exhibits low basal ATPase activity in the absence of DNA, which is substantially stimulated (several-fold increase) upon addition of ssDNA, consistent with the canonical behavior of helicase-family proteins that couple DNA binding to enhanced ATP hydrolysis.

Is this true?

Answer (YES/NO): YES